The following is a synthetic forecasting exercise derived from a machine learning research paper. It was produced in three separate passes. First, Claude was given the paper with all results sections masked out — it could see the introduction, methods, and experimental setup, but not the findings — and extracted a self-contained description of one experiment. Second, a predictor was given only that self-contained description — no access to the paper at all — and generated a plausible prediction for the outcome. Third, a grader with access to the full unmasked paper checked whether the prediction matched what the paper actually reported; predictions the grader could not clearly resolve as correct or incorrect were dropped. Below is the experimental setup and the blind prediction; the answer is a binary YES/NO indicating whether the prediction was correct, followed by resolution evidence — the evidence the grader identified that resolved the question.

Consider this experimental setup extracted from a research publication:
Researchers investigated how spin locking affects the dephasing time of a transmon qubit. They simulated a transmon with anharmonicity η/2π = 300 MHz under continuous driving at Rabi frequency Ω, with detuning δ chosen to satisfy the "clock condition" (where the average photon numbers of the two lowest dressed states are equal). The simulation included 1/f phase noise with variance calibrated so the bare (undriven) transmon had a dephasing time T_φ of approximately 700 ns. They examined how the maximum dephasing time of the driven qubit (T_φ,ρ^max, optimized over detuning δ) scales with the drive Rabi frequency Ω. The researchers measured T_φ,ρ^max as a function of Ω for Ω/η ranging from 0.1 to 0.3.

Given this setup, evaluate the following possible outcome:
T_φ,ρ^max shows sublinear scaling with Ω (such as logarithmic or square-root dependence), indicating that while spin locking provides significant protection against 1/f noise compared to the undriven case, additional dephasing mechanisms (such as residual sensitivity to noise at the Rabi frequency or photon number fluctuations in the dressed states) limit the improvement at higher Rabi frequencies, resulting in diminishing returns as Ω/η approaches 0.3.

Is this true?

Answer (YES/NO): NO